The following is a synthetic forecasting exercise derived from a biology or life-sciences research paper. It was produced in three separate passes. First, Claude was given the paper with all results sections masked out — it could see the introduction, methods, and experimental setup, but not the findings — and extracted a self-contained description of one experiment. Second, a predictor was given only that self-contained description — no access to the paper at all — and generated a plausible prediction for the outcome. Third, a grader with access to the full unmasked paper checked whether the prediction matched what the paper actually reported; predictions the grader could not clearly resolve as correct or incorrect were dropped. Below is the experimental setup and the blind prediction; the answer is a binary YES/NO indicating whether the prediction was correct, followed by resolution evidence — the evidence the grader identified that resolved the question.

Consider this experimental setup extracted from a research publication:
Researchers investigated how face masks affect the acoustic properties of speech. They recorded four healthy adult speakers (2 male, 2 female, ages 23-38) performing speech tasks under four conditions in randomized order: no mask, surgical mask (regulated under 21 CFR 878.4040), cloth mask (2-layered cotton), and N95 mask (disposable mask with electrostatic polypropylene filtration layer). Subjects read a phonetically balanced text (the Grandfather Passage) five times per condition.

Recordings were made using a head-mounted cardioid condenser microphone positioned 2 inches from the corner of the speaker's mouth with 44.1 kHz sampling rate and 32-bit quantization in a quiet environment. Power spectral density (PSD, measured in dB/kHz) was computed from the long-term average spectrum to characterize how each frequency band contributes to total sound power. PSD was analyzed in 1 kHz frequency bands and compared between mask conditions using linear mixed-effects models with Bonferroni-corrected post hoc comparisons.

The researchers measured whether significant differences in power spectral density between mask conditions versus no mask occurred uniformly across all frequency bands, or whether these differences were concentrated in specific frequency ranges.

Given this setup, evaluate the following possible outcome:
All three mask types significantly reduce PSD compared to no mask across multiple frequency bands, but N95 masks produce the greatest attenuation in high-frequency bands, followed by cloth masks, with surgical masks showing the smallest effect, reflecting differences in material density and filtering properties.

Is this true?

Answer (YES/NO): NO